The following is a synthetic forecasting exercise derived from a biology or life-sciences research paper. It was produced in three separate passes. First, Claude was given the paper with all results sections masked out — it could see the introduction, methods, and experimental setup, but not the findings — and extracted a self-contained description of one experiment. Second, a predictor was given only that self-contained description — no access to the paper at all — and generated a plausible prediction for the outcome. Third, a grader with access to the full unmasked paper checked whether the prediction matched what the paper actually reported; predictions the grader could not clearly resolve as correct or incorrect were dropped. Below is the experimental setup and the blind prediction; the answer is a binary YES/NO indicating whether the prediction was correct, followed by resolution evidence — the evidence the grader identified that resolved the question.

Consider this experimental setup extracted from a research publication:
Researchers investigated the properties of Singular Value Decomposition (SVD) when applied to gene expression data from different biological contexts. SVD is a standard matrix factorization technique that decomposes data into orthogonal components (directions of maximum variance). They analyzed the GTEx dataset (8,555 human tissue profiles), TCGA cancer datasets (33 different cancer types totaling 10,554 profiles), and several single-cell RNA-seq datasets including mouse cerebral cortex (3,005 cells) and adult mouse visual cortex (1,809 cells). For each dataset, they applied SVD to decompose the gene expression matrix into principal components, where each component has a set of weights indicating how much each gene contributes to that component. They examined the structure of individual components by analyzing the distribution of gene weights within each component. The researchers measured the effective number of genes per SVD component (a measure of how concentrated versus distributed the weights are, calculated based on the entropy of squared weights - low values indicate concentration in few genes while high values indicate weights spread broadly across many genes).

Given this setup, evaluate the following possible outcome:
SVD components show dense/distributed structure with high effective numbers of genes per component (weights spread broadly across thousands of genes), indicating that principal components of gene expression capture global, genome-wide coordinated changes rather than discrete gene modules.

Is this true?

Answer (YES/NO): YES